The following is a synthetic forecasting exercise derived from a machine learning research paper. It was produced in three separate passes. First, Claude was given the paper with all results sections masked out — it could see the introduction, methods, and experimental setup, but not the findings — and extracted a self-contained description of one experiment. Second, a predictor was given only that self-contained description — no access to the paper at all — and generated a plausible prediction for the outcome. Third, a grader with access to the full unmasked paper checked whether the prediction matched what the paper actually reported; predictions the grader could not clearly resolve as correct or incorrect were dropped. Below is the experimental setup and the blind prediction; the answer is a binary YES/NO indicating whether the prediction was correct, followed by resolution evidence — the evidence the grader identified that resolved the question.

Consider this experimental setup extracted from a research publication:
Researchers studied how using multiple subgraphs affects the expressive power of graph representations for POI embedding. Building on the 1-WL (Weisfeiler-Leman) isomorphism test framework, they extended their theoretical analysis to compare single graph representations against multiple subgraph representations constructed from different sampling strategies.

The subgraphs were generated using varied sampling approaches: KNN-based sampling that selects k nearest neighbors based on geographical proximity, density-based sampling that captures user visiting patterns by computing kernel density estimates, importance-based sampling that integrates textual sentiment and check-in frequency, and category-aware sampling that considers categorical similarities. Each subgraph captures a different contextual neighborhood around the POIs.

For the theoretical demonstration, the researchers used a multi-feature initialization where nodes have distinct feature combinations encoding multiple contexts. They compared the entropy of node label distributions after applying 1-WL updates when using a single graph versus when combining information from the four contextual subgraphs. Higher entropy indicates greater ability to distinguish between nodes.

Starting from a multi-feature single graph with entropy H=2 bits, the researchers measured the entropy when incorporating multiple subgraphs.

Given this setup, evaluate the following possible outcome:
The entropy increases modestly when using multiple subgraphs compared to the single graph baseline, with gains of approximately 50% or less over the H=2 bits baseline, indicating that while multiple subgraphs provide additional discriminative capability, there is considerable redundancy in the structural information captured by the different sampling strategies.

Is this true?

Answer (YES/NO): YES